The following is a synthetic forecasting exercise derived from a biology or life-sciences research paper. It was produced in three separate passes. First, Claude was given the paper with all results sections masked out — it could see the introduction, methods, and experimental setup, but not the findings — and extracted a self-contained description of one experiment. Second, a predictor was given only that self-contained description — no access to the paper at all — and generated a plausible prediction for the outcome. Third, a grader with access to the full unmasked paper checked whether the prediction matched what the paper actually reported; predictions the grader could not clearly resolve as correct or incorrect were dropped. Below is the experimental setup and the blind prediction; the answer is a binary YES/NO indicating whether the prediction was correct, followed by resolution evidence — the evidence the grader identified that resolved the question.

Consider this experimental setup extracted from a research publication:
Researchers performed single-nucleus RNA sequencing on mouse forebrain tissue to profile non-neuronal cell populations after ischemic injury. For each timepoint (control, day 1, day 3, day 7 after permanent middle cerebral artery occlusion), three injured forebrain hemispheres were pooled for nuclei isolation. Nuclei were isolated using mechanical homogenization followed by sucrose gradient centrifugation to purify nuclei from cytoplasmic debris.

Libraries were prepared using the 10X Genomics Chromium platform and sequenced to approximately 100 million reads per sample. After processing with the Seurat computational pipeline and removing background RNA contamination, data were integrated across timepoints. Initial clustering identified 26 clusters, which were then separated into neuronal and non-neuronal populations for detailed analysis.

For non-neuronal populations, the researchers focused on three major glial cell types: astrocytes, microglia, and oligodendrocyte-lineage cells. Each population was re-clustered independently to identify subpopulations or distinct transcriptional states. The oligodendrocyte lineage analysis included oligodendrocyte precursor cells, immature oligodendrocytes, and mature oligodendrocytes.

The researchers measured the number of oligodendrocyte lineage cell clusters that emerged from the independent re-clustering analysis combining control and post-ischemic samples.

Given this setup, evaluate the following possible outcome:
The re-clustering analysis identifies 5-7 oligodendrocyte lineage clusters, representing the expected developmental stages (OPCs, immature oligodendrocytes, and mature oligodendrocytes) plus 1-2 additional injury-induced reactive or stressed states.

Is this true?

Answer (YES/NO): NO